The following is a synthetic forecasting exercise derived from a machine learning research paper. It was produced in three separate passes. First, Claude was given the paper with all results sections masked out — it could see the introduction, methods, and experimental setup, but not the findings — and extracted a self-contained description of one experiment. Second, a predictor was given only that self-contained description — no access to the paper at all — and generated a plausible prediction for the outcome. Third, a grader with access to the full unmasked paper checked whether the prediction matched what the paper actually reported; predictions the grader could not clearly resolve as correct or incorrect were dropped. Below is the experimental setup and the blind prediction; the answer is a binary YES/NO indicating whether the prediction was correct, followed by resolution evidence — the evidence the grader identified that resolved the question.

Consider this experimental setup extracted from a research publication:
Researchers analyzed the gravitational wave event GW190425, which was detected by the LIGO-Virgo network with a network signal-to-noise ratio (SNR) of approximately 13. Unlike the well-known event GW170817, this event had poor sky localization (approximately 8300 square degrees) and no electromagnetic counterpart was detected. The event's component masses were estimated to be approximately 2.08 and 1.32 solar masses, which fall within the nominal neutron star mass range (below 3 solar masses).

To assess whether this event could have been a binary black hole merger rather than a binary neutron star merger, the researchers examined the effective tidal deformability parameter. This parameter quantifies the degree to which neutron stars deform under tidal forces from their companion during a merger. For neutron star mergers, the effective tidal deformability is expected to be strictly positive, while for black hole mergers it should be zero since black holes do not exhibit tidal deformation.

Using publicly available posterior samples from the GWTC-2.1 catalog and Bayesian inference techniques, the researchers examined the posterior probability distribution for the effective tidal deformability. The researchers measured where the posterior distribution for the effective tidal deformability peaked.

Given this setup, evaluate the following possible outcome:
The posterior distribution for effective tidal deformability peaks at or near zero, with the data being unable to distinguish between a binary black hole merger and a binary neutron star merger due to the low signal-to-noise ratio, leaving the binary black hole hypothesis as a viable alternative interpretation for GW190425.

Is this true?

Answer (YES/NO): YES